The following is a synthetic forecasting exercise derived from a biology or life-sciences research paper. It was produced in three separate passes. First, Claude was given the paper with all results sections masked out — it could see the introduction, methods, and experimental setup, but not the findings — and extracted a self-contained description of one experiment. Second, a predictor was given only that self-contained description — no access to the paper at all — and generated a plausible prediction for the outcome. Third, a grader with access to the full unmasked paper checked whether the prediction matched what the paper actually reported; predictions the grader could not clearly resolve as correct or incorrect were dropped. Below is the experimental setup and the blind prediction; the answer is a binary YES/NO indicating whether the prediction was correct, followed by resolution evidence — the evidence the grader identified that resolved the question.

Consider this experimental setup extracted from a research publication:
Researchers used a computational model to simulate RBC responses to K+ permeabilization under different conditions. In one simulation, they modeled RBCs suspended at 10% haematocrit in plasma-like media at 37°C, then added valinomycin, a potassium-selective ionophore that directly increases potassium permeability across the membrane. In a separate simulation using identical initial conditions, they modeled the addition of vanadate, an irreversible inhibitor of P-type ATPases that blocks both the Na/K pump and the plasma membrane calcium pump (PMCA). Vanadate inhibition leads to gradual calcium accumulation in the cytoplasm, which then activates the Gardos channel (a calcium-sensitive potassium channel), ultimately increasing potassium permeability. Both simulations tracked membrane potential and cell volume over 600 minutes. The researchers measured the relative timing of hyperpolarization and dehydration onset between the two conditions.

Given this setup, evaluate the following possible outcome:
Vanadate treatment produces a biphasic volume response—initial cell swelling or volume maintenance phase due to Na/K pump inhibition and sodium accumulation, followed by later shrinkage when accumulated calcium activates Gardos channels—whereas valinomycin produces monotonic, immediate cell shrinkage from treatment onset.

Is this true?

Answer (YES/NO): NO